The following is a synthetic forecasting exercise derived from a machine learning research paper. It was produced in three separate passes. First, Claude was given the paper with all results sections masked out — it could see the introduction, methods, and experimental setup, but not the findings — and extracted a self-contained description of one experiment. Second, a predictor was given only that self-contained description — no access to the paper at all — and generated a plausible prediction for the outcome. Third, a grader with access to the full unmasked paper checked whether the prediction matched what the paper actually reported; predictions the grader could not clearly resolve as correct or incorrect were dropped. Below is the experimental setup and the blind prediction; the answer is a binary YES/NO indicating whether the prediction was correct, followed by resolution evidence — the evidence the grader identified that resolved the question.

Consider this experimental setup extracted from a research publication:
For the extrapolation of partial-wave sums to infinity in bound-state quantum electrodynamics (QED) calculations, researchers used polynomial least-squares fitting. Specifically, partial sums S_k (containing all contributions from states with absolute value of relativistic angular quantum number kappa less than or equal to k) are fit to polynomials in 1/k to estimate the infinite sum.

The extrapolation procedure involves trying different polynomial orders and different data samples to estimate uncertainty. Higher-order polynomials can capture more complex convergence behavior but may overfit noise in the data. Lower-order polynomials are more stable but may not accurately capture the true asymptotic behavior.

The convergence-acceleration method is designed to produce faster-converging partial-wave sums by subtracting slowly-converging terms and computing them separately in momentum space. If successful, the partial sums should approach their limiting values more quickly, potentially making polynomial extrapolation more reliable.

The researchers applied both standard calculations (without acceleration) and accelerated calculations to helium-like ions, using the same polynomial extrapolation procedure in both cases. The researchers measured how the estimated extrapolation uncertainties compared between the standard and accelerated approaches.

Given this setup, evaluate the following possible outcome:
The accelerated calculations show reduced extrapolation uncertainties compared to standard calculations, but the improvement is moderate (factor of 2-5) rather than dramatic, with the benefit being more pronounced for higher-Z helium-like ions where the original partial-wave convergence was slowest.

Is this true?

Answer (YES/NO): NO